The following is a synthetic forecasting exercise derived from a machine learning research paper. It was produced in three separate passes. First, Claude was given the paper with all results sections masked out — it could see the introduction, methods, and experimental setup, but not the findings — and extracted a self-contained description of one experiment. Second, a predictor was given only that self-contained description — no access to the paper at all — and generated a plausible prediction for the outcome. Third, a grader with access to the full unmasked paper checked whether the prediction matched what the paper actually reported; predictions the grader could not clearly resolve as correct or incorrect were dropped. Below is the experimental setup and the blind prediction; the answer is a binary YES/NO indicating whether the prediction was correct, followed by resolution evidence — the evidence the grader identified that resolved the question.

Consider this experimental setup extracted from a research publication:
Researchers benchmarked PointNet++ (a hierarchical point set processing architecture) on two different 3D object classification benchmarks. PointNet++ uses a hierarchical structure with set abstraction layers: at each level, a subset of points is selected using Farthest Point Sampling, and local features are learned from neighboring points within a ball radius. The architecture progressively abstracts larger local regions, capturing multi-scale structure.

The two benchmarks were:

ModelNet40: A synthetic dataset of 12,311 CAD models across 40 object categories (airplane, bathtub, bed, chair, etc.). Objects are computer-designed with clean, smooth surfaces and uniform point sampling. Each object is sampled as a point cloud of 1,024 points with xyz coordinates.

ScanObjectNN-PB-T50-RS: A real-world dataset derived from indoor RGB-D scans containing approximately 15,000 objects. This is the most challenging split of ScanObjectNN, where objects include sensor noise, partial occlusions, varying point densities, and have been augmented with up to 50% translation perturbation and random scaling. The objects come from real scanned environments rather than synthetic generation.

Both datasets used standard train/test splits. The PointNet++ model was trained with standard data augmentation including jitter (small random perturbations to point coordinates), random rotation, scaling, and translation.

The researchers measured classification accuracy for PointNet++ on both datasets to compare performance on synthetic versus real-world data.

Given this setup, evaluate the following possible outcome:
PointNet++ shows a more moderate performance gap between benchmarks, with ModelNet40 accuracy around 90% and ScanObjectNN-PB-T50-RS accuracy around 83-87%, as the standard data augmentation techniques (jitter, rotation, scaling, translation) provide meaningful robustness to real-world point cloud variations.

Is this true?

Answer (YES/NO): NO